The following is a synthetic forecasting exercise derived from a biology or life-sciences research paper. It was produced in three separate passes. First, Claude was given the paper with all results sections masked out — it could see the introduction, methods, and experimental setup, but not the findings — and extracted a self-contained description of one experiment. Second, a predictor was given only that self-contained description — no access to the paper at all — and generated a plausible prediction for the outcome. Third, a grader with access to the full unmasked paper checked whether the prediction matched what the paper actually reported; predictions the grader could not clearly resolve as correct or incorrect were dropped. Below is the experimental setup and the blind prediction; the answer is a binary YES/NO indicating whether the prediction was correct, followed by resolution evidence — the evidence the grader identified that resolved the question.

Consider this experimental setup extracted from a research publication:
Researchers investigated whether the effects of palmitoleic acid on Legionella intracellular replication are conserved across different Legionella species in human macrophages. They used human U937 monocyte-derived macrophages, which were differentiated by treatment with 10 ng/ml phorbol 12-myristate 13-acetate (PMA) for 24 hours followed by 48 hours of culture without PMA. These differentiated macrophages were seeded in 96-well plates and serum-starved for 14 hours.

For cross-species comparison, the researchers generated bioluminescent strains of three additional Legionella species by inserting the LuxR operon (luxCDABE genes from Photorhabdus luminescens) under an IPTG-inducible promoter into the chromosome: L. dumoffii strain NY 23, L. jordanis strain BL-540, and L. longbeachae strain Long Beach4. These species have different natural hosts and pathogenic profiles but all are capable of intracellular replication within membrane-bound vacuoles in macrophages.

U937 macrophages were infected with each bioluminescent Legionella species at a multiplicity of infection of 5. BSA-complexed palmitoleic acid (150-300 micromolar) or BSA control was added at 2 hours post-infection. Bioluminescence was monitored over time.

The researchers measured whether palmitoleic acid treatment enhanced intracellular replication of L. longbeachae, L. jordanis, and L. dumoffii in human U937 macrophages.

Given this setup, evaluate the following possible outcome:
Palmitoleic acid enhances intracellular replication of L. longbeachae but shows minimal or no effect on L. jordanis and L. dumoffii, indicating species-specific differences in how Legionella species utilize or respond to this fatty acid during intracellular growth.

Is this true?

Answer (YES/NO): NO